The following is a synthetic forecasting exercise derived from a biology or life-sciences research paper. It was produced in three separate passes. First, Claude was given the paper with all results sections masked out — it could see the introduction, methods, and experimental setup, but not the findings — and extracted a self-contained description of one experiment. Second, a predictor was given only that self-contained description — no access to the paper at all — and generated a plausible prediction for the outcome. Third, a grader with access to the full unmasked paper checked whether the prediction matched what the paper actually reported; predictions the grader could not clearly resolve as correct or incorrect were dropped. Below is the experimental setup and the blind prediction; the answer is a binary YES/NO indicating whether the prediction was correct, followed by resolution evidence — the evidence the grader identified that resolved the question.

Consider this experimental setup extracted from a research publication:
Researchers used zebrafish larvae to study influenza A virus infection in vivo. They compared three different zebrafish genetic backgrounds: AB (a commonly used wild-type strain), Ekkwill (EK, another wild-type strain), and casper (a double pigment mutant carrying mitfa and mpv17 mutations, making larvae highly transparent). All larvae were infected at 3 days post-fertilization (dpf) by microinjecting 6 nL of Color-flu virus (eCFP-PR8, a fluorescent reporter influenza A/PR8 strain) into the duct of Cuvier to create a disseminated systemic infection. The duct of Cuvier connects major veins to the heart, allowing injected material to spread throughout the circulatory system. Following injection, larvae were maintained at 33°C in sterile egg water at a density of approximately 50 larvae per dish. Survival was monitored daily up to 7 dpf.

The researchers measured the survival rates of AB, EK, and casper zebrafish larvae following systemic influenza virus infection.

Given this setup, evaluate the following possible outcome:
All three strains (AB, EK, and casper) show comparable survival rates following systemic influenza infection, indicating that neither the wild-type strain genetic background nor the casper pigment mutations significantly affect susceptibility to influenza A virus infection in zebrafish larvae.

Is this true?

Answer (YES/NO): NO